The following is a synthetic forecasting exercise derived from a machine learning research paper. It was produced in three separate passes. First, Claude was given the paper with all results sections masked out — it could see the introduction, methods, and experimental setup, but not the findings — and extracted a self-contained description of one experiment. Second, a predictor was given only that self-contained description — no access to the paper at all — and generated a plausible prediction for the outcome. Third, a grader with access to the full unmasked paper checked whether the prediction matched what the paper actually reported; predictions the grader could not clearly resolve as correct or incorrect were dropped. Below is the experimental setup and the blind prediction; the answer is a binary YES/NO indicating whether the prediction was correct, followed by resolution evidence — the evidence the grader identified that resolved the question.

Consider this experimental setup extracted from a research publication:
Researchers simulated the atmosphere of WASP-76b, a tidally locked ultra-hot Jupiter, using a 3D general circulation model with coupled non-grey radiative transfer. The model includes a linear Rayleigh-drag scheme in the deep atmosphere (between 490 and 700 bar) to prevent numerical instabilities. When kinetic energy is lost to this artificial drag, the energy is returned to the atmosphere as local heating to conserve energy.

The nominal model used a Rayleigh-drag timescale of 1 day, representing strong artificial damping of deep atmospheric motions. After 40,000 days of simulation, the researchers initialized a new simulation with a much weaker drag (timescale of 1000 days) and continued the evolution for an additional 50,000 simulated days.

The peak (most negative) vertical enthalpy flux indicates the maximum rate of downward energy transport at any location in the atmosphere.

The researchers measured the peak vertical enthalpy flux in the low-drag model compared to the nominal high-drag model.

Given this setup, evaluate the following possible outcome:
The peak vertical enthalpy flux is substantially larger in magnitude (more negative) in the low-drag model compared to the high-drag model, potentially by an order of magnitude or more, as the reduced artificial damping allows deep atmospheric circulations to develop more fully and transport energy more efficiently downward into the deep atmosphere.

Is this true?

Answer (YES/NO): NO